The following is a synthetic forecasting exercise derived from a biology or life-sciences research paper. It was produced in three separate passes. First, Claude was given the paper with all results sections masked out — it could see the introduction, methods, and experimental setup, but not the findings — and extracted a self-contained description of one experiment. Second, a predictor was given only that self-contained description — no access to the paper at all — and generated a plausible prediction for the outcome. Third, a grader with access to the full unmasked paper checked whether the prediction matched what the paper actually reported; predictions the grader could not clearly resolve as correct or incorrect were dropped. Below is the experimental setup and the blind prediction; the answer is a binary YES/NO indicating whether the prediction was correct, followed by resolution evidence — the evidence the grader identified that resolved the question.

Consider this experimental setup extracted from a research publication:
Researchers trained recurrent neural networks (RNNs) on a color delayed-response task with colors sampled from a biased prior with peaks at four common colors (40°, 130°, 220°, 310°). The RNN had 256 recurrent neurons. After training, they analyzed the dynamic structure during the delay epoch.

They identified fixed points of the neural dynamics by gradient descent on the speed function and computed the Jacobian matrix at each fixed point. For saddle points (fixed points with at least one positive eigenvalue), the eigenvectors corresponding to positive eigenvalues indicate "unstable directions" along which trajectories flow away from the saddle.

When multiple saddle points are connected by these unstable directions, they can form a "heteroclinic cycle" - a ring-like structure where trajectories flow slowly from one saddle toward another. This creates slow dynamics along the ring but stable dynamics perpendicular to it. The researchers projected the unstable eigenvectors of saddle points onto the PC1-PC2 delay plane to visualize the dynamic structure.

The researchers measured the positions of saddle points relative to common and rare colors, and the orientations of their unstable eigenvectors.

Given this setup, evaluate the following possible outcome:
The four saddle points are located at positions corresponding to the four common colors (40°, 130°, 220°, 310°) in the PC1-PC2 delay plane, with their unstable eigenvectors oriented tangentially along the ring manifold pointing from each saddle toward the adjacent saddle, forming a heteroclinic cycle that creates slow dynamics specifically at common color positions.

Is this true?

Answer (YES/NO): NO